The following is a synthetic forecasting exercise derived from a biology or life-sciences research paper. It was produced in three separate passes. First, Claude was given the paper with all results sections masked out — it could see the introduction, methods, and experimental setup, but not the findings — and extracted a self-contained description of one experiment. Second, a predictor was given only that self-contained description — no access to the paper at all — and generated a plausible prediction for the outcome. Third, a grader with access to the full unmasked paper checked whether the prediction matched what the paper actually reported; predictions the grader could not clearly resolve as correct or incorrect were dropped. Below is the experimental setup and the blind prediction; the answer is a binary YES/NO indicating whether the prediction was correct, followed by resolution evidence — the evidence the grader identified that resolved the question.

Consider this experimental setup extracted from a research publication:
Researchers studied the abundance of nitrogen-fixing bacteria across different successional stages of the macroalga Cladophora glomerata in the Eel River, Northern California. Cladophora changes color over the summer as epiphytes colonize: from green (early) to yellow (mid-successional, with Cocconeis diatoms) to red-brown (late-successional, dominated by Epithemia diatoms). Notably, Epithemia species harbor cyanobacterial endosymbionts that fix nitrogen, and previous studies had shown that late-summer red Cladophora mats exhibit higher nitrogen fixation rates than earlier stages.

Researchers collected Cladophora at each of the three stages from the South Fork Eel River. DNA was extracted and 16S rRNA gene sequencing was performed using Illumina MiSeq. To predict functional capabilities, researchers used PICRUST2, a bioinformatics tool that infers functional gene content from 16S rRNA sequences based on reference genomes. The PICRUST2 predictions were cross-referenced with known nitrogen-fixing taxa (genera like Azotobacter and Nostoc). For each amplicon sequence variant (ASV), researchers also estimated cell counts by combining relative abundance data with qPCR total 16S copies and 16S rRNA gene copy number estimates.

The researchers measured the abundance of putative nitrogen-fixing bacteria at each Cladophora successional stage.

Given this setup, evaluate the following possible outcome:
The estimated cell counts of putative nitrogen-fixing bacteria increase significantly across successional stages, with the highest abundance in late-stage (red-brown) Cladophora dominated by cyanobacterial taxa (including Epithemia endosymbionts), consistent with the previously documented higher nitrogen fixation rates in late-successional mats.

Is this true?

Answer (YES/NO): YES